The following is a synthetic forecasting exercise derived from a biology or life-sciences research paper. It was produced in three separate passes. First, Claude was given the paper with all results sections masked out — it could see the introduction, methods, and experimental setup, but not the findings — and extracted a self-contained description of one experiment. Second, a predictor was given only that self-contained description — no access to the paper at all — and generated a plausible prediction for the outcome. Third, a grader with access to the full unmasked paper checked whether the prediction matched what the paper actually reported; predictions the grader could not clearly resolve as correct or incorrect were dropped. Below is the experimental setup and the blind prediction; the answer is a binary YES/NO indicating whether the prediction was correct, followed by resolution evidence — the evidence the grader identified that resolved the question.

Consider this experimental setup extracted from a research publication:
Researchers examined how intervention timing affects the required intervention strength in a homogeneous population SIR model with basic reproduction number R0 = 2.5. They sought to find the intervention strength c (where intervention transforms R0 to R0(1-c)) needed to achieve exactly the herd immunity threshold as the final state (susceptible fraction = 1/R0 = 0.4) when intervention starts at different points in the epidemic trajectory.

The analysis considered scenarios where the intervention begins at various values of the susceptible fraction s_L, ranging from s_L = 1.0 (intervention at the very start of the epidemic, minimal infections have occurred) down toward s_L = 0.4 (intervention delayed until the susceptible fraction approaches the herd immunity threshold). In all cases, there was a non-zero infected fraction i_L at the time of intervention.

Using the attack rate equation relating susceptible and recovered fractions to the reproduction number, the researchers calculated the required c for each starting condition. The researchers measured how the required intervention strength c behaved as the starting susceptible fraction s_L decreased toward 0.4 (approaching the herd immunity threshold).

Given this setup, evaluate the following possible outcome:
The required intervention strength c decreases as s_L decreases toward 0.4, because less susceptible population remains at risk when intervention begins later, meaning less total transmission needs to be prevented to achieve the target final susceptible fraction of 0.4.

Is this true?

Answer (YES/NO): NO